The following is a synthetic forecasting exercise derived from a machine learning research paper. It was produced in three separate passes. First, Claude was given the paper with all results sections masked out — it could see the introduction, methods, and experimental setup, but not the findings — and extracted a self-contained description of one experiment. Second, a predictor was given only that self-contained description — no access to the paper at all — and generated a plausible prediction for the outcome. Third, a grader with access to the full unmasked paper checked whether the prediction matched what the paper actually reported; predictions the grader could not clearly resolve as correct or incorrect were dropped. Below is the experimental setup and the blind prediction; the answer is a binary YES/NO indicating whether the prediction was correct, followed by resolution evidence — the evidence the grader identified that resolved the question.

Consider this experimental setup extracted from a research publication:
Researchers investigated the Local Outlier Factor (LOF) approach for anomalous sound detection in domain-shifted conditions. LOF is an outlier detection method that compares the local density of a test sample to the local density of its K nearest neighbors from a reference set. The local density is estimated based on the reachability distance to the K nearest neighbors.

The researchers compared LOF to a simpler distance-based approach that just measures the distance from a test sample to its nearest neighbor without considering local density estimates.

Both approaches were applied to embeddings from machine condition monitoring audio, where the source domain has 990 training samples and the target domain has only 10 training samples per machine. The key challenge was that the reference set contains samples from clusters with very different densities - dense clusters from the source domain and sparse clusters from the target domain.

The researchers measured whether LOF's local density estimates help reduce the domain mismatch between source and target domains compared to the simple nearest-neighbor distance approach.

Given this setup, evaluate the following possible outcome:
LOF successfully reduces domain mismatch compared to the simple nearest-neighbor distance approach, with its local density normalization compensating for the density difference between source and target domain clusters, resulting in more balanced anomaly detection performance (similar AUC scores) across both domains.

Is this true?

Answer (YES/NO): NO